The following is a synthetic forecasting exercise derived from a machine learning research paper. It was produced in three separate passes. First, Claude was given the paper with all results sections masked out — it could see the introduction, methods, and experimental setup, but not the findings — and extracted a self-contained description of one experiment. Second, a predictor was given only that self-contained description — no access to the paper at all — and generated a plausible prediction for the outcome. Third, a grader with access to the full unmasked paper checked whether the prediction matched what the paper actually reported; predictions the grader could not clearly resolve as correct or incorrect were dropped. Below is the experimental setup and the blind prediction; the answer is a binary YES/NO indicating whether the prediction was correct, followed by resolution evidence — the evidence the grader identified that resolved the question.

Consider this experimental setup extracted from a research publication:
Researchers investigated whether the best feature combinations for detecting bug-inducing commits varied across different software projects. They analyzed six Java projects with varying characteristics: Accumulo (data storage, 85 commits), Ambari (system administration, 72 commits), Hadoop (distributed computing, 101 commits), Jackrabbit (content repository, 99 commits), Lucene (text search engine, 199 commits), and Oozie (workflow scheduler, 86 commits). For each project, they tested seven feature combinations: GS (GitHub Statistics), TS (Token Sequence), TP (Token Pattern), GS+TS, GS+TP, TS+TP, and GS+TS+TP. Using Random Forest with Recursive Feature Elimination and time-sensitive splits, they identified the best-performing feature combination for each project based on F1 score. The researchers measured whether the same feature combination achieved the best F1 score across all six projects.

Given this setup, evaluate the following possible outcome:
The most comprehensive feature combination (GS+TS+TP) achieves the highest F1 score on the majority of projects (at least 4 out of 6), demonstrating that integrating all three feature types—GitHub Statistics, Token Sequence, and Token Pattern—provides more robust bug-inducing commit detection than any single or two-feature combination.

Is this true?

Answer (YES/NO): NO